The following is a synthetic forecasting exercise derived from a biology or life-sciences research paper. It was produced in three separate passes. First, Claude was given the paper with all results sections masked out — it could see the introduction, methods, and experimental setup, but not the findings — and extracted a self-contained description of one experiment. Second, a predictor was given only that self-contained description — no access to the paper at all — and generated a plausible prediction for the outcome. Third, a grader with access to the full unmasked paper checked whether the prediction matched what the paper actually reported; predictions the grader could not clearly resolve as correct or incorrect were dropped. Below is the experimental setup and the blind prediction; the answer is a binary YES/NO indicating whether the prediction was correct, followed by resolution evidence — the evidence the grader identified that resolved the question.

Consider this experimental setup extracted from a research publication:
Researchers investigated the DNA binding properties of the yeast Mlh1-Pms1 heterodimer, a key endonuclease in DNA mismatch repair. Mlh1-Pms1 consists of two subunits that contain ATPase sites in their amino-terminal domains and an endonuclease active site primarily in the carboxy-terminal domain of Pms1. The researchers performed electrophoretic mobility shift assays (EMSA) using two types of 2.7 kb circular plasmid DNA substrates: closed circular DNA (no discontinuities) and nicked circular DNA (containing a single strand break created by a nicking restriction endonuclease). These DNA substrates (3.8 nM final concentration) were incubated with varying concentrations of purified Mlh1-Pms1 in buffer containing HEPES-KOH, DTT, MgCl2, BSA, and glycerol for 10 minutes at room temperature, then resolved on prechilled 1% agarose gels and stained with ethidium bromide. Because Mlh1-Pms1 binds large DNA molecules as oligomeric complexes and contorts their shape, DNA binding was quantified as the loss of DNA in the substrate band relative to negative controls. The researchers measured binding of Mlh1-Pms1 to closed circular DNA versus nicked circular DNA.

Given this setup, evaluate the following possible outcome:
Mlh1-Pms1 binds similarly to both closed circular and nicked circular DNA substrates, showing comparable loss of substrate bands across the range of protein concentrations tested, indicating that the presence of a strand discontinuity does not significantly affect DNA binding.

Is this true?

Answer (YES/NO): NO